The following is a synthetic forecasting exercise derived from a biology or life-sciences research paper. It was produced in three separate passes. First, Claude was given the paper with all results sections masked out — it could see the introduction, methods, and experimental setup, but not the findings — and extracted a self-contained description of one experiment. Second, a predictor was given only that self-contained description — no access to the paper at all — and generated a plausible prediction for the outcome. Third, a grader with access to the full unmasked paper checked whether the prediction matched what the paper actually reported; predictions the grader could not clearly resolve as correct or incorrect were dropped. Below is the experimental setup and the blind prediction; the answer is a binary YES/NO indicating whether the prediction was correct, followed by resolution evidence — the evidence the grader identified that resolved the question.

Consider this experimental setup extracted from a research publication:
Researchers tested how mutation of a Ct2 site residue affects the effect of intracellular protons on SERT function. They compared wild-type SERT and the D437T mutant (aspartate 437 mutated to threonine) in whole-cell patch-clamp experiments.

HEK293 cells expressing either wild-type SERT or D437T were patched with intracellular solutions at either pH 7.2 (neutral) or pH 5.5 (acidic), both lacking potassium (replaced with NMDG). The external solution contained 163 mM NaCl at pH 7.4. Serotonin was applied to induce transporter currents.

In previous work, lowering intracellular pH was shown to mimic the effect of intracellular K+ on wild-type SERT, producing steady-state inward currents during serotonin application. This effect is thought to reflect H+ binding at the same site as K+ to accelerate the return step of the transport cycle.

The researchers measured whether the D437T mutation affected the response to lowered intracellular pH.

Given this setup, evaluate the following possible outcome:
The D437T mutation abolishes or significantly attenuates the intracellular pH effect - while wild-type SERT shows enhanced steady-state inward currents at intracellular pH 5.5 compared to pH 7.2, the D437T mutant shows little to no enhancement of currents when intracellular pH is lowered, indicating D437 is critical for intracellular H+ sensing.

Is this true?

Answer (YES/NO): YES